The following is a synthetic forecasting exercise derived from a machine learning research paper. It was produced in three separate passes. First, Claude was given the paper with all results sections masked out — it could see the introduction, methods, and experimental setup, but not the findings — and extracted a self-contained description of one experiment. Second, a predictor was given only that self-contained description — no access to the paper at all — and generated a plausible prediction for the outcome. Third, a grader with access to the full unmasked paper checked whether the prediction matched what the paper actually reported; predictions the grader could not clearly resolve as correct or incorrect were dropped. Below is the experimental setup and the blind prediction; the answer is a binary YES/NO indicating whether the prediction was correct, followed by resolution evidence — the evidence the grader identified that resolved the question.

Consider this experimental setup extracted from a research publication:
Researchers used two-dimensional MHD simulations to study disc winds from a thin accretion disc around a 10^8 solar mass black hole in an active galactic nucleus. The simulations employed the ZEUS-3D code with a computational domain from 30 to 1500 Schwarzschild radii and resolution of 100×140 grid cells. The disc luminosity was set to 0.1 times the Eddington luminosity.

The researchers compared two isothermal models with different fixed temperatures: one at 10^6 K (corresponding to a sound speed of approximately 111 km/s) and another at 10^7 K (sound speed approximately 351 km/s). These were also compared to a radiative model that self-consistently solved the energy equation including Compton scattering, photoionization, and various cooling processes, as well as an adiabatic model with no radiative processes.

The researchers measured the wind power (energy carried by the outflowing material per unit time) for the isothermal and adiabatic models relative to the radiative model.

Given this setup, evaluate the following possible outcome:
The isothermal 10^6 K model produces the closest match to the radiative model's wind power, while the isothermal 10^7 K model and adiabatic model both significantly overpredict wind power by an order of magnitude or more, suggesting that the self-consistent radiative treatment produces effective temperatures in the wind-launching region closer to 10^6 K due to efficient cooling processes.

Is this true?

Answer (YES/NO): NO